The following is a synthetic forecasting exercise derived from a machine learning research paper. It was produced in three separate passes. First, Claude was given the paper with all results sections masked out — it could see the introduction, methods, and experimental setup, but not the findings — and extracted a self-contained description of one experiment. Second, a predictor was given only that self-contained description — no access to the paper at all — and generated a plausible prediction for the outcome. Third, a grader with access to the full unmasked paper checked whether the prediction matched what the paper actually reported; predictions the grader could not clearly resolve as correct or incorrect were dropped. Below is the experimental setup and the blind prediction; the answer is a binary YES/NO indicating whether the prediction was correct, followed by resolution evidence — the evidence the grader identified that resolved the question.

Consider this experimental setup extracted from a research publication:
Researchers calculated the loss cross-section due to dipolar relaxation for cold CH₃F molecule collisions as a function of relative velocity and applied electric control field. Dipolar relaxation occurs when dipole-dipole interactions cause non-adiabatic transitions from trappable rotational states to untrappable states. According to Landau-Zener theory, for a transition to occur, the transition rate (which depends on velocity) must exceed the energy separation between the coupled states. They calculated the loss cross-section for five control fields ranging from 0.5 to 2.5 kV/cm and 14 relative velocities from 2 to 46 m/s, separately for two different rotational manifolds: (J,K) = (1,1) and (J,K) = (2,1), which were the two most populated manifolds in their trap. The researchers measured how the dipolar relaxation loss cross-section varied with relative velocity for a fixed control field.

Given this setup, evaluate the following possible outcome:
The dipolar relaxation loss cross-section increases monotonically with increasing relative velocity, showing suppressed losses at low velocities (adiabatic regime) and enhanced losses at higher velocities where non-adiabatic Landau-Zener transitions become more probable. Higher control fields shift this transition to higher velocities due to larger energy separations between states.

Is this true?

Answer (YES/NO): NO